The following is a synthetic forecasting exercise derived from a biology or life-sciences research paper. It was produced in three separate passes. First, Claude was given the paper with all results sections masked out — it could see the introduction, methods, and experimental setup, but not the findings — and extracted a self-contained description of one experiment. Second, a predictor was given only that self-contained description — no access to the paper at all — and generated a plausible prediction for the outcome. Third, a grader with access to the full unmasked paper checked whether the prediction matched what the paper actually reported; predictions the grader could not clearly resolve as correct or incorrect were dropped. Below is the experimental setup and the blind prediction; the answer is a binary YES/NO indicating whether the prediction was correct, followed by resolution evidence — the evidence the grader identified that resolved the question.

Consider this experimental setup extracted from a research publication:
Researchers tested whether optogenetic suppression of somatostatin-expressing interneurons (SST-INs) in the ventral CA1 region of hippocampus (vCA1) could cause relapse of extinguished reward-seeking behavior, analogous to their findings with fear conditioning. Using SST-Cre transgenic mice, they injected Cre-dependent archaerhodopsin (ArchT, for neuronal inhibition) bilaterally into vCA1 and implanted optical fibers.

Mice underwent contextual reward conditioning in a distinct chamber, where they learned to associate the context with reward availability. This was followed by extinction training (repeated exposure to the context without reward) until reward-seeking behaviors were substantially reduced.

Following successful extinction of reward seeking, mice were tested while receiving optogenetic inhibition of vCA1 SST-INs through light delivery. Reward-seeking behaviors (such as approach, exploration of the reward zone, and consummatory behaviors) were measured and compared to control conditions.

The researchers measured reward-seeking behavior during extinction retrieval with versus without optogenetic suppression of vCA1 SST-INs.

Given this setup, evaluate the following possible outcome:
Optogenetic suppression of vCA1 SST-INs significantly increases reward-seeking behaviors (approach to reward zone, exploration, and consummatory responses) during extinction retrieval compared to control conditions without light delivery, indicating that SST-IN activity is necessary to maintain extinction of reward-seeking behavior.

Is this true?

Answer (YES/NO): YES